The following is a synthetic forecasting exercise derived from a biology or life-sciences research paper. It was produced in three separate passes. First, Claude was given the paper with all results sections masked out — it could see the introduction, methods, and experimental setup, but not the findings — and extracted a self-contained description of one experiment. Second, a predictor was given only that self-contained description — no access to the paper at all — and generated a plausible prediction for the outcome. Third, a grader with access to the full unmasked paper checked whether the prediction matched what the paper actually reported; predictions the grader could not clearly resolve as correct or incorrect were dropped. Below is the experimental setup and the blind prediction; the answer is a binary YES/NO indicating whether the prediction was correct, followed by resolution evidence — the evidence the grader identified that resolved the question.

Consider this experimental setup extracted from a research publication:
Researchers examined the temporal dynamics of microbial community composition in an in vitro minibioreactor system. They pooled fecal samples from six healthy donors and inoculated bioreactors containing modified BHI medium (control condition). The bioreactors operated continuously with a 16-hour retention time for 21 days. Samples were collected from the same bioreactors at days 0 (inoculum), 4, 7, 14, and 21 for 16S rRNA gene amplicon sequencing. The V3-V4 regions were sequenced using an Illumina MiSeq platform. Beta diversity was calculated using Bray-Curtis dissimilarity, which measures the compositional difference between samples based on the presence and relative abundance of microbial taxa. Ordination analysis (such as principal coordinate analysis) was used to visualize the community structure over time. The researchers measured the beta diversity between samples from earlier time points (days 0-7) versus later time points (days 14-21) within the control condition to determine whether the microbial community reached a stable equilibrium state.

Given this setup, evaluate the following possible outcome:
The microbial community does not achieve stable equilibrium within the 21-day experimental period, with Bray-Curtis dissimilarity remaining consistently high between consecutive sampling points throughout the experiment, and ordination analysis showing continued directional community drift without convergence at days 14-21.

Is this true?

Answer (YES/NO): NO